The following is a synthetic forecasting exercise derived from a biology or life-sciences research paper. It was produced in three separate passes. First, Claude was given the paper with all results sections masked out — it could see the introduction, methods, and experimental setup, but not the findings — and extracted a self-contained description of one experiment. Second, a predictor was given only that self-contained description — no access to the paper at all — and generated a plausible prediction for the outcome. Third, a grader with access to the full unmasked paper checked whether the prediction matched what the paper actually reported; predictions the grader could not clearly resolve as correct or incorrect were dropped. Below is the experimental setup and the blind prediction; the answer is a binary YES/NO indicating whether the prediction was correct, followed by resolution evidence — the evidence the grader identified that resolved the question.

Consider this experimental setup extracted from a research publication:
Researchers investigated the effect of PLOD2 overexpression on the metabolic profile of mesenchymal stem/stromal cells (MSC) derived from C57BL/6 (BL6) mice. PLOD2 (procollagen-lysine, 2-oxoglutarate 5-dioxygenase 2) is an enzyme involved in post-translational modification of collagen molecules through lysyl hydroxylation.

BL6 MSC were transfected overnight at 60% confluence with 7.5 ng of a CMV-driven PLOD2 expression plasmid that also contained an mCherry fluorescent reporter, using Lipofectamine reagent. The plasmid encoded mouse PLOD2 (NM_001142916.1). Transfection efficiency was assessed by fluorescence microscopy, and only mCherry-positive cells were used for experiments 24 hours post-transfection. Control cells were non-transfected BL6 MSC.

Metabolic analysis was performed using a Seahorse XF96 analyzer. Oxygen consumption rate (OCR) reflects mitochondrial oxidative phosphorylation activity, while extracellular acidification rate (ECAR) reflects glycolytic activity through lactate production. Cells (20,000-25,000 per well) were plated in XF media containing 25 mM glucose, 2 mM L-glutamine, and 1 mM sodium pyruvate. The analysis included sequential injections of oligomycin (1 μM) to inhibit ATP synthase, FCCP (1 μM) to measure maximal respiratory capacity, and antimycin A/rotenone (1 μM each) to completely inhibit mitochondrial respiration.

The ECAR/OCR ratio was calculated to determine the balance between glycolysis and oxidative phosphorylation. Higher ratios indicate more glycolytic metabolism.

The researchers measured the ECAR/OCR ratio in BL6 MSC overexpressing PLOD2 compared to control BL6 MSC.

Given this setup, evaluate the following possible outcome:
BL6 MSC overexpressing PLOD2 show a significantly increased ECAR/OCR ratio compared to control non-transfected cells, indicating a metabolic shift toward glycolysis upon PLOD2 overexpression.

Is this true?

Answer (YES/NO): YES